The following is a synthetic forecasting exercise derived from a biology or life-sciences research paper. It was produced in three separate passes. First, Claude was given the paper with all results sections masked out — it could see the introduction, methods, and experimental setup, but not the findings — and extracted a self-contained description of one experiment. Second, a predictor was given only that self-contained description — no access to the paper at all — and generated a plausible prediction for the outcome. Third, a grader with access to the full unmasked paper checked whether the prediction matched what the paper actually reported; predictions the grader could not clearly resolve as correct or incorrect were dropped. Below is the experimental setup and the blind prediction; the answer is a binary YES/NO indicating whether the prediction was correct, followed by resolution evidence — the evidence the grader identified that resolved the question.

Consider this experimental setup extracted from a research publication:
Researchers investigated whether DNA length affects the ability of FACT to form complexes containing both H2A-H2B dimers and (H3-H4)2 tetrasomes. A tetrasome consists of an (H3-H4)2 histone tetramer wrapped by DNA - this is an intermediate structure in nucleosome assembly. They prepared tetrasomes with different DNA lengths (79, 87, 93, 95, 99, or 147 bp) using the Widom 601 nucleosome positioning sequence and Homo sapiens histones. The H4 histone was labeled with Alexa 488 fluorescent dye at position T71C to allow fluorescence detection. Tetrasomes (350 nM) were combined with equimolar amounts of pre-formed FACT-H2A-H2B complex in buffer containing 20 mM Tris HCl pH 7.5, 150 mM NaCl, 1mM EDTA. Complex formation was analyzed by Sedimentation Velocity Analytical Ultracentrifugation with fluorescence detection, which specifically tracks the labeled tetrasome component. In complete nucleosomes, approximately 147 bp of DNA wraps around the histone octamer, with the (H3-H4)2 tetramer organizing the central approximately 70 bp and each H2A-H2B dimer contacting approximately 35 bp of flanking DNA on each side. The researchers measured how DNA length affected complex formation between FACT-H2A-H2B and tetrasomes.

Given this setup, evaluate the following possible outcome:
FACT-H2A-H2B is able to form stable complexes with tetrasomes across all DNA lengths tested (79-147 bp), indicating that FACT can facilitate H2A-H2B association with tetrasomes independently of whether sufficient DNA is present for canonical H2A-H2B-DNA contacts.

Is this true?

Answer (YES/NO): NO